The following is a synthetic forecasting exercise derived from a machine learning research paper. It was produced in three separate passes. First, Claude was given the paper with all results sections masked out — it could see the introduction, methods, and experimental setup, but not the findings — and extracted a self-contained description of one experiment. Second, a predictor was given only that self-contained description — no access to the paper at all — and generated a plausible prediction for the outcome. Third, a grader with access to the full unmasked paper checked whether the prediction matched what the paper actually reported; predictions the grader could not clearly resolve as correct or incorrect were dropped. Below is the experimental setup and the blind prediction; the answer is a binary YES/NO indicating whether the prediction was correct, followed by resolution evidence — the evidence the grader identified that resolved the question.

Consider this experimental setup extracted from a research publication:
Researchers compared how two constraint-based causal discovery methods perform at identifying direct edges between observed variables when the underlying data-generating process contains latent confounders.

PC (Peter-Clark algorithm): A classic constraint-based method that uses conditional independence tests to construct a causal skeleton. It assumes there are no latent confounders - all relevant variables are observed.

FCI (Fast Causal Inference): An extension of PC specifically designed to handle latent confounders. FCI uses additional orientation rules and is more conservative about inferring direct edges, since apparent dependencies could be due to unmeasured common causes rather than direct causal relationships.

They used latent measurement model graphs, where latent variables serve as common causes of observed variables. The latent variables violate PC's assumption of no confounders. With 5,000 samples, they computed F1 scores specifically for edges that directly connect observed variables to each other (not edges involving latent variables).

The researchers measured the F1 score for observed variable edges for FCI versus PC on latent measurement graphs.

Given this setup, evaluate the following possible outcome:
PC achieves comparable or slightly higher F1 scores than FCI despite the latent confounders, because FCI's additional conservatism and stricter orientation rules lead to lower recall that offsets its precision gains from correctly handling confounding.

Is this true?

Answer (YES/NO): NO